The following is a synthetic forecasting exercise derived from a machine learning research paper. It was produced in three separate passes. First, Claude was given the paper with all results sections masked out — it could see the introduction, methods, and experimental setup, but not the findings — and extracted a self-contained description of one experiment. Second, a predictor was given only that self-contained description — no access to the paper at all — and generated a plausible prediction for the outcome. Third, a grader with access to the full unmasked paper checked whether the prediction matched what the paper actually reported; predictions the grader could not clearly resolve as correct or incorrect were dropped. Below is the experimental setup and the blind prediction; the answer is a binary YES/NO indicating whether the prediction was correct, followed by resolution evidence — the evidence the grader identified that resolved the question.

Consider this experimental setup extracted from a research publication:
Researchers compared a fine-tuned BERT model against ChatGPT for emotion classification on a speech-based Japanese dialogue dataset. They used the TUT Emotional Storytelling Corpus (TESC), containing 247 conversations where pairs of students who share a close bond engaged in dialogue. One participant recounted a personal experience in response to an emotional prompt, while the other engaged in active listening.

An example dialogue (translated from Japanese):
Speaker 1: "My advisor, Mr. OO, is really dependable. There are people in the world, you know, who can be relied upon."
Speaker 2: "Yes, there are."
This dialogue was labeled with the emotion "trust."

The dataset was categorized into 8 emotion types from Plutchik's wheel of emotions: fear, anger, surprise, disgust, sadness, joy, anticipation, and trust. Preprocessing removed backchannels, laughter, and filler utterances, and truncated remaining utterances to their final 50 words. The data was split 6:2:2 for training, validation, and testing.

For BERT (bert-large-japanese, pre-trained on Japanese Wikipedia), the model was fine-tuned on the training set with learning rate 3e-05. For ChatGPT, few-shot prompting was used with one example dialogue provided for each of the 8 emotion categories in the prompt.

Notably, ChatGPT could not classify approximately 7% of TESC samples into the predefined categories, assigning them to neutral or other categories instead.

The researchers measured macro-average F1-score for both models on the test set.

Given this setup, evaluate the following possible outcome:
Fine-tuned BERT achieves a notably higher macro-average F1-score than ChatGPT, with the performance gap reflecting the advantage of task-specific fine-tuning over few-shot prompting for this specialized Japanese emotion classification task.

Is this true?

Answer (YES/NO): YES